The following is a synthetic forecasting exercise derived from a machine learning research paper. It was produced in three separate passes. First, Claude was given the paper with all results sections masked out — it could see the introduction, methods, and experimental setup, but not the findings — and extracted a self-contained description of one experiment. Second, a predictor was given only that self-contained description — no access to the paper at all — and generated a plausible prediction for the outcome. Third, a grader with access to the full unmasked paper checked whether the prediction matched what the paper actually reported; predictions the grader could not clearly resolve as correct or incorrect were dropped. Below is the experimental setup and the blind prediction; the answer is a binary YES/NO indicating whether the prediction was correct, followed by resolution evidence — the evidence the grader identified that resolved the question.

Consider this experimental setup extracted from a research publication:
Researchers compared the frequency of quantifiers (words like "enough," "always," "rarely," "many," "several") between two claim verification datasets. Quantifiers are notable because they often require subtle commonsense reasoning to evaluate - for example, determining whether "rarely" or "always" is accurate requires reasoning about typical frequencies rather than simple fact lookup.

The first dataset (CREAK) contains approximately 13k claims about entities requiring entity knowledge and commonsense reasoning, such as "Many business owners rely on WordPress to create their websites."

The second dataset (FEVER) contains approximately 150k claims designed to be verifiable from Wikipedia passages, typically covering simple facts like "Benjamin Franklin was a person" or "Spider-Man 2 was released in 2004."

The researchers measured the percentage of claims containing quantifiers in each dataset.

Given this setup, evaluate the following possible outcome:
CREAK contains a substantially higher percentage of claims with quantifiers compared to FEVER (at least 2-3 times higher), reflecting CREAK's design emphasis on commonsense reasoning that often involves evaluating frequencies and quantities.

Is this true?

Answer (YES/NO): YES